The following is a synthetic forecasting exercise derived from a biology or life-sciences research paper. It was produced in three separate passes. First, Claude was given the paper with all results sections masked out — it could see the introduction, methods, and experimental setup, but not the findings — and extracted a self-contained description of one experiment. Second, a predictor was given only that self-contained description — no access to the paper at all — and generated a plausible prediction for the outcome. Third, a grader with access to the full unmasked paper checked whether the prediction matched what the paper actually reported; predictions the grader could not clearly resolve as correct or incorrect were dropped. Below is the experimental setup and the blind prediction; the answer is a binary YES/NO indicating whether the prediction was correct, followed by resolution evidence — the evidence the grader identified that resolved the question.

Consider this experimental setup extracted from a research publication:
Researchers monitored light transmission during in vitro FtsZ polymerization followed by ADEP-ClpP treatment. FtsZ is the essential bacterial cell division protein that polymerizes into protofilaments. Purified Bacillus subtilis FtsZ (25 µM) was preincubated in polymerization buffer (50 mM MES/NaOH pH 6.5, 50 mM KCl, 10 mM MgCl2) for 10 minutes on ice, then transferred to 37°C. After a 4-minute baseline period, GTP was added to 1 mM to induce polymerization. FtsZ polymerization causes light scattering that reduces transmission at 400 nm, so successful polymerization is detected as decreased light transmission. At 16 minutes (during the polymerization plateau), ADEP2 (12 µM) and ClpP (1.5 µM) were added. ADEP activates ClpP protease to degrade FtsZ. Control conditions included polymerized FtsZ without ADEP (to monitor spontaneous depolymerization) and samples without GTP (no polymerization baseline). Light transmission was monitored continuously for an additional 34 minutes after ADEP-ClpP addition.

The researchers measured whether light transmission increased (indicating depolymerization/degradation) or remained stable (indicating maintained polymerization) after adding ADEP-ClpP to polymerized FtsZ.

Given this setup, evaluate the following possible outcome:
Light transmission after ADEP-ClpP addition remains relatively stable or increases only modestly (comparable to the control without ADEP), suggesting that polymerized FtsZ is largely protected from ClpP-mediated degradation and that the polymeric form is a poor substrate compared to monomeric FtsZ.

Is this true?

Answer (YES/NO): YES